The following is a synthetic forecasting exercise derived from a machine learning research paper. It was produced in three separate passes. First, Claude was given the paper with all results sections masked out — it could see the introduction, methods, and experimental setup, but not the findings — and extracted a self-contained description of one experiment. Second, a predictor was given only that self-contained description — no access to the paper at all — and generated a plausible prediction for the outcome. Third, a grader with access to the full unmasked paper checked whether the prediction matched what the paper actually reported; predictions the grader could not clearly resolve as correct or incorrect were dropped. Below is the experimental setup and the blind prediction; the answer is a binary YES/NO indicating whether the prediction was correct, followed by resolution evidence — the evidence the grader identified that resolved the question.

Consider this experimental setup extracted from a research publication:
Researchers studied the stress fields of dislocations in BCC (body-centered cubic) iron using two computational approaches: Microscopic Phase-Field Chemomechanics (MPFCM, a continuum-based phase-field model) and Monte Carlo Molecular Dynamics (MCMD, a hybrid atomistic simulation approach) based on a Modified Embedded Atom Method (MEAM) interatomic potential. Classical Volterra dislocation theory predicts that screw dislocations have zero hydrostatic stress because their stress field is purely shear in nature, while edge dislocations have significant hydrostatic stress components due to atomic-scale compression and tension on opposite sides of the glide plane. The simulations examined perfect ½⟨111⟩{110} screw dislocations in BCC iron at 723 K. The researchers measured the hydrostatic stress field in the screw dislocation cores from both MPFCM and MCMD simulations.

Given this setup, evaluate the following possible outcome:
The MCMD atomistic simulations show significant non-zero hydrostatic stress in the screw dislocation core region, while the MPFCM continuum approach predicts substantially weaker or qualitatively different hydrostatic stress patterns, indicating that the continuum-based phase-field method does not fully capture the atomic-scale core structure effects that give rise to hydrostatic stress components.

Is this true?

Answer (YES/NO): YES